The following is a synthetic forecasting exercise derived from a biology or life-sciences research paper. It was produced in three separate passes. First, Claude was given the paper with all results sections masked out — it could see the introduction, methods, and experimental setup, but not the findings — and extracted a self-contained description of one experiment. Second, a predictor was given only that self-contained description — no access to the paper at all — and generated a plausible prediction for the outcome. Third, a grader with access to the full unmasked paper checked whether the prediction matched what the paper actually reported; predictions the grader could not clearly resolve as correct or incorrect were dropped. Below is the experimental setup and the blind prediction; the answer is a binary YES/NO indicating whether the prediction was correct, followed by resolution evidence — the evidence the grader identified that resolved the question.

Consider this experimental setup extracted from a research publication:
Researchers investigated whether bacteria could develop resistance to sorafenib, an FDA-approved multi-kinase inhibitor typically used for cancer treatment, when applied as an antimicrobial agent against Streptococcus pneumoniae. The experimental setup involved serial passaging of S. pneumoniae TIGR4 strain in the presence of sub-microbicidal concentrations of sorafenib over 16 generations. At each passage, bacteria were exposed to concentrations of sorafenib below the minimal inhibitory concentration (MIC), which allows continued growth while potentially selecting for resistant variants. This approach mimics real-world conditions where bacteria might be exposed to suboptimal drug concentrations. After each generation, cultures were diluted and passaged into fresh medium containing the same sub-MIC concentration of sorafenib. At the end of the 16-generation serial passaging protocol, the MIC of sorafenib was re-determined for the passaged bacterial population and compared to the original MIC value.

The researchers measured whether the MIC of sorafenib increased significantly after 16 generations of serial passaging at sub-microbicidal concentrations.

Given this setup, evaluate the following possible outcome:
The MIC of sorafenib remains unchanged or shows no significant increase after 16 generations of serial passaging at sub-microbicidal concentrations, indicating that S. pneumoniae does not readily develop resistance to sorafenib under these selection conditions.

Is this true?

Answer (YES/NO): YES